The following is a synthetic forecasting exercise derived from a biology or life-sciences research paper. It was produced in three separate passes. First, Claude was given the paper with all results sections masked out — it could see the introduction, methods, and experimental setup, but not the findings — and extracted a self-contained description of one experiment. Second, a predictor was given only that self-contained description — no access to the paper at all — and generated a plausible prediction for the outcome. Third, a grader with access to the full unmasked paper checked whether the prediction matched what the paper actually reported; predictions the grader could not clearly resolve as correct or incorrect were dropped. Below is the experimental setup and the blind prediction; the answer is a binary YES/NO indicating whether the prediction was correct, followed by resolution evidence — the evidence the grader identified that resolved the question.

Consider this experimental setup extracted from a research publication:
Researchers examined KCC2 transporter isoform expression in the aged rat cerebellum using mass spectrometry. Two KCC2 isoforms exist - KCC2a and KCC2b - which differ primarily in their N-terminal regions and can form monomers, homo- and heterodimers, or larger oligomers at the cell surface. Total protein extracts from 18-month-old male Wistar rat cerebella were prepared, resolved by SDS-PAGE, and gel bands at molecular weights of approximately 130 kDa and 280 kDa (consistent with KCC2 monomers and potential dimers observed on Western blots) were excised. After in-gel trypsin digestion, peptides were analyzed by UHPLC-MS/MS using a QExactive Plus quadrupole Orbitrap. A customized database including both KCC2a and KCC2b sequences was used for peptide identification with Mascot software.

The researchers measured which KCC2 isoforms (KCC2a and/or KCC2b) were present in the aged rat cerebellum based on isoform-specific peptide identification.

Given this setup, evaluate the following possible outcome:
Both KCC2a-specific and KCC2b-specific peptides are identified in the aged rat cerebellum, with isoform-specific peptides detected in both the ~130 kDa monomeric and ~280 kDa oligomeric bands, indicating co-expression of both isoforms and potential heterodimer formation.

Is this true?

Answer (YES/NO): YES